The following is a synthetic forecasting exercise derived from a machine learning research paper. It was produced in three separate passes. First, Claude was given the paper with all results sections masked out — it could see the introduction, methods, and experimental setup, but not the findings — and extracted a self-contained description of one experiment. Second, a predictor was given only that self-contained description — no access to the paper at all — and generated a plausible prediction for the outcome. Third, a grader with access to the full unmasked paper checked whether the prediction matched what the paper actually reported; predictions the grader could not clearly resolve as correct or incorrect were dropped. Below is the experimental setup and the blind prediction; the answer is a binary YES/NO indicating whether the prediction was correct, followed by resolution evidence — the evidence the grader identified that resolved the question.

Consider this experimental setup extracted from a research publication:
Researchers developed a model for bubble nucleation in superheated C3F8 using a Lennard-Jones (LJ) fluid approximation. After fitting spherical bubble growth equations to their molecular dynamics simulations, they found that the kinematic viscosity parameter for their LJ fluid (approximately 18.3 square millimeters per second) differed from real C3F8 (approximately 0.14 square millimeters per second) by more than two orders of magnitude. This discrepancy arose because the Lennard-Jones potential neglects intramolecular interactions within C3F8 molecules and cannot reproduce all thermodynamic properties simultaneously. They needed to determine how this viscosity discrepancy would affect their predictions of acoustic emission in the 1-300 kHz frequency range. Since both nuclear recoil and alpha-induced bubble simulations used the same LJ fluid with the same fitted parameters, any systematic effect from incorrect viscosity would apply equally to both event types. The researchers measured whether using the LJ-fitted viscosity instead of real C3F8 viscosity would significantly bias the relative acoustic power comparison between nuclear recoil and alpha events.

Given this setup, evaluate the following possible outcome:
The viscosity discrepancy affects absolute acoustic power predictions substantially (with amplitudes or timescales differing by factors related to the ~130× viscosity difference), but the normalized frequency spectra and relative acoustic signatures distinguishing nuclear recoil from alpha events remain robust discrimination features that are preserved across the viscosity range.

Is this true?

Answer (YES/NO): NO